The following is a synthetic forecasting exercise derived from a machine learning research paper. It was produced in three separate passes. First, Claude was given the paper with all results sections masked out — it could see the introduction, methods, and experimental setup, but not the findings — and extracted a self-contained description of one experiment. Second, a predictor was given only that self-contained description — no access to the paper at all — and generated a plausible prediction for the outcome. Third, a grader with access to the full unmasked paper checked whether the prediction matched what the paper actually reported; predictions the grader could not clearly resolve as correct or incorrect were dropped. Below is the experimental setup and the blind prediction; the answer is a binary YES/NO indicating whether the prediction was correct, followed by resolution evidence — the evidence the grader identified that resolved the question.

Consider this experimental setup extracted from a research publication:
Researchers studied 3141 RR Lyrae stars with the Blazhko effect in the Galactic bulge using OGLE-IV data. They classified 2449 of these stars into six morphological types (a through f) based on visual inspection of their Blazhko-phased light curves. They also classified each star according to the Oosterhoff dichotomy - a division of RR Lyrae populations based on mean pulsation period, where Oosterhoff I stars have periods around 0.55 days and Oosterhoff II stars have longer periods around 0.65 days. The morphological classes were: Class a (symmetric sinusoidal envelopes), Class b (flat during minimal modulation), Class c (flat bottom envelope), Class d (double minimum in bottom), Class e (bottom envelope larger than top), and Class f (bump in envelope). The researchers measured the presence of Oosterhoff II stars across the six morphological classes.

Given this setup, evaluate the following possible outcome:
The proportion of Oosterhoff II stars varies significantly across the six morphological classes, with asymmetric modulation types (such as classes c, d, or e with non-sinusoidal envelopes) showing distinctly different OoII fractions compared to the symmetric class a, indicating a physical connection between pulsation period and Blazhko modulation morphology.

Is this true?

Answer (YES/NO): NO